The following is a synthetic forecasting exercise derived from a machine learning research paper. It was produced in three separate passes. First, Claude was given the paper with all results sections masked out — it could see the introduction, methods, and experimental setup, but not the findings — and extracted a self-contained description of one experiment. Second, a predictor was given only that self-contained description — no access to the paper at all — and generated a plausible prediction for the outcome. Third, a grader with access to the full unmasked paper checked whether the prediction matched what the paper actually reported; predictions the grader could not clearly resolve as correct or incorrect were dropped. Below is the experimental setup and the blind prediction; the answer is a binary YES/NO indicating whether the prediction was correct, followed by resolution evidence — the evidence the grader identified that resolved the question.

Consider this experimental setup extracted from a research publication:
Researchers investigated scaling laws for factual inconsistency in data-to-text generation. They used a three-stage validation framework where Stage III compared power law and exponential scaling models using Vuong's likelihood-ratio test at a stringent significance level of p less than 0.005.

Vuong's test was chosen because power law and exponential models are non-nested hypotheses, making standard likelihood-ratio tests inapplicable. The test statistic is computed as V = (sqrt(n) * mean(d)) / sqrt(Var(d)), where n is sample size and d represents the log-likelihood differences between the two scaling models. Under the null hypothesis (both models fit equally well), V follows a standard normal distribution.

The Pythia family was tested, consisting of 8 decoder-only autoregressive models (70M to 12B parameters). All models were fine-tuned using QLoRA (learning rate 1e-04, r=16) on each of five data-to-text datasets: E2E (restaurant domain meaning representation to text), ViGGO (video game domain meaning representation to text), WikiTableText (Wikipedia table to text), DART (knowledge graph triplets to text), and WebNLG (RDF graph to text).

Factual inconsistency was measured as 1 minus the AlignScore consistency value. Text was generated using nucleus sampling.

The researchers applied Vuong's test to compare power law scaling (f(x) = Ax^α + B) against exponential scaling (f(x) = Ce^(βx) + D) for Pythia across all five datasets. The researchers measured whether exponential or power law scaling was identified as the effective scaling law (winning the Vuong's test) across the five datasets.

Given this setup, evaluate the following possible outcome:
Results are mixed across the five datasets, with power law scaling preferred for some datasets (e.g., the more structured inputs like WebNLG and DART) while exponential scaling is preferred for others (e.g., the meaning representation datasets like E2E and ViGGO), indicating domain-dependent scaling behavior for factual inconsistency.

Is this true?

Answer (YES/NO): NO